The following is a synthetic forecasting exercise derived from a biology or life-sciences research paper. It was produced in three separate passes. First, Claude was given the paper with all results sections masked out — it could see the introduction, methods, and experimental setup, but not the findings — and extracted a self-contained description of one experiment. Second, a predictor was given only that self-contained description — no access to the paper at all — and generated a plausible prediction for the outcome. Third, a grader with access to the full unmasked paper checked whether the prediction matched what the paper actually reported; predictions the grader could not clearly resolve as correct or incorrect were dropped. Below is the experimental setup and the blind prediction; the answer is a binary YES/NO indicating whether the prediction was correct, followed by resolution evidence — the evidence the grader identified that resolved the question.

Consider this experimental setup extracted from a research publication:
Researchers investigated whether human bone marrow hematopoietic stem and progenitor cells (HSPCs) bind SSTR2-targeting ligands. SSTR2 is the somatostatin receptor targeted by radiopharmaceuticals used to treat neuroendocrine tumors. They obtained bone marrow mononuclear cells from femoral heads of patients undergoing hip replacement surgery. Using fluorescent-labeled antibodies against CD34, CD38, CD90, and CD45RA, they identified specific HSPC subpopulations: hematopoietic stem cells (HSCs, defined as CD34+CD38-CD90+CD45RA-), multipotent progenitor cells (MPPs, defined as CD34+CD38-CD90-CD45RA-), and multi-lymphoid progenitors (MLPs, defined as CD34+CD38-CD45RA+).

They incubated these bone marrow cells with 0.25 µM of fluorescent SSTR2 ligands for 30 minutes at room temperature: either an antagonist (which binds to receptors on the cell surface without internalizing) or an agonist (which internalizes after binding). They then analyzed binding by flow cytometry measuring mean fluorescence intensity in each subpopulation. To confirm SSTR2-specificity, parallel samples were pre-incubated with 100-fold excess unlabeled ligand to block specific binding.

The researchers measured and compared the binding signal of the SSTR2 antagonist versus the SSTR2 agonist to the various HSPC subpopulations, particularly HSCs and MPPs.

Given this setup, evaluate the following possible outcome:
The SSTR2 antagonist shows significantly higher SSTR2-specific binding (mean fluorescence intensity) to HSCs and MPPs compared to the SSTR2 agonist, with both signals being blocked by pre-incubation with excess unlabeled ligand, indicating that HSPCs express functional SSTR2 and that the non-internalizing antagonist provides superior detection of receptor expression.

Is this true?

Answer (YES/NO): YES